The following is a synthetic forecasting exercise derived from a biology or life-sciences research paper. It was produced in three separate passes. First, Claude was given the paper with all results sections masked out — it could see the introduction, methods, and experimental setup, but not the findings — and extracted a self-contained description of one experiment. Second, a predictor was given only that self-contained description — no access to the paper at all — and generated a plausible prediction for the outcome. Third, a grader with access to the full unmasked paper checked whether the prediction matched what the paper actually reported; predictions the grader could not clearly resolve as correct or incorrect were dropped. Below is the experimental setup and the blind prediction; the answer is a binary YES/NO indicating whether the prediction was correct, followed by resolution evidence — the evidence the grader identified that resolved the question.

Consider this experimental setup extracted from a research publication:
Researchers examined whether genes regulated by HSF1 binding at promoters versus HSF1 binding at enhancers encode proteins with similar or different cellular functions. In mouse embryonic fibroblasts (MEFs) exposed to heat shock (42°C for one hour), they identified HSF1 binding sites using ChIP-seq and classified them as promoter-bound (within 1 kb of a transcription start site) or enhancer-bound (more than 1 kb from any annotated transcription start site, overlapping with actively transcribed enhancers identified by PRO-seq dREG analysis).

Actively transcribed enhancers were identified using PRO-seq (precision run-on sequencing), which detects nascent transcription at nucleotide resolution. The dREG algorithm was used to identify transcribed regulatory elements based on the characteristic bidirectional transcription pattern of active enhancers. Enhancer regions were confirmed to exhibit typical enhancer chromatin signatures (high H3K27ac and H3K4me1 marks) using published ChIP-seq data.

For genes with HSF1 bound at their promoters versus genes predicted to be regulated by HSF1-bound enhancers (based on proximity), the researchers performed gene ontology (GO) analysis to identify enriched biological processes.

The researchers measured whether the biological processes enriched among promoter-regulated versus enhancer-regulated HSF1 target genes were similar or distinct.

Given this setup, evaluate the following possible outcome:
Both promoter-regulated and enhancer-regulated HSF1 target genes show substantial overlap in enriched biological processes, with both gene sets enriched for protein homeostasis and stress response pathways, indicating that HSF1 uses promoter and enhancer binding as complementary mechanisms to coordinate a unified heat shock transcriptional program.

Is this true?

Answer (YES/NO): NO